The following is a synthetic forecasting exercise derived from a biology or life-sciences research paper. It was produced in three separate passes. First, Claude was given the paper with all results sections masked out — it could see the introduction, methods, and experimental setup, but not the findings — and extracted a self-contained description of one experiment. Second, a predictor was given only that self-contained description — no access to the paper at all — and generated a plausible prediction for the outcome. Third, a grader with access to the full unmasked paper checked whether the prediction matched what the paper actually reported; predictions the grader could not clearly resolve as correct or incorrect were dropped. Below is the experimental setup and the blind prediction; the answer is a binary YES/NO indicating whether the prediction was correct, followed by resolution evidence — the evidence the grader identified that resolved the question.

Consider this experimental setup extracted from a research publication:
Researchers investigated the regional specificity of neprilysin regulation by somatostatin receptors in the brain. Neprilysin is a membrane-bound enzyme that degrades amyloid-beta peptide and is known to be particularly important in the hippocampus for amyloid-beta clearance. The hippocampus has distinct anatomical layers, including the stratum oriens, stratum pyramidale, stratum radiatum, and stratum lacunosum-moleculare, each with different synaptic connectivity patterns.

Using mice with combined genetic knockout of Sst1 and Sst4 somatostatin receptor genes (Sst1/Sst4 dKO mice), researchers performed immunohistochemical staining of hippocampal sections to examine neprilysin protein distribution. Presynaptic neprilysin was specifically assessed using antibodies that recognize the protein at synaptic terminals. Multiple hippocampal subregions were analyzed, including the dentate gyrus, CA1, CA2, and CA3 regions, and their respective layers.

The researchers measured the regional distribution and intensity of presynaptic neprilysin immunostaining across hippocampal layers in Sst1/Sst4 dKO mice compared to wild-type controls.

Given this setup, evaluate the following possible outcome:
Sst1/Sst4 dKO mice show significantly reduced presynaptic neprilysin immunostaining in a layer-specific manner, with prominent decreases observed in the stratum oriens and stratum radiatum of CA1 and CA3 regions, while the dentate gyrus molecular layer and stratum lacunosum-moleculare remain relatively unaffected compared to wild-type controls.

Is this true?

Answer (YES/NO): NO